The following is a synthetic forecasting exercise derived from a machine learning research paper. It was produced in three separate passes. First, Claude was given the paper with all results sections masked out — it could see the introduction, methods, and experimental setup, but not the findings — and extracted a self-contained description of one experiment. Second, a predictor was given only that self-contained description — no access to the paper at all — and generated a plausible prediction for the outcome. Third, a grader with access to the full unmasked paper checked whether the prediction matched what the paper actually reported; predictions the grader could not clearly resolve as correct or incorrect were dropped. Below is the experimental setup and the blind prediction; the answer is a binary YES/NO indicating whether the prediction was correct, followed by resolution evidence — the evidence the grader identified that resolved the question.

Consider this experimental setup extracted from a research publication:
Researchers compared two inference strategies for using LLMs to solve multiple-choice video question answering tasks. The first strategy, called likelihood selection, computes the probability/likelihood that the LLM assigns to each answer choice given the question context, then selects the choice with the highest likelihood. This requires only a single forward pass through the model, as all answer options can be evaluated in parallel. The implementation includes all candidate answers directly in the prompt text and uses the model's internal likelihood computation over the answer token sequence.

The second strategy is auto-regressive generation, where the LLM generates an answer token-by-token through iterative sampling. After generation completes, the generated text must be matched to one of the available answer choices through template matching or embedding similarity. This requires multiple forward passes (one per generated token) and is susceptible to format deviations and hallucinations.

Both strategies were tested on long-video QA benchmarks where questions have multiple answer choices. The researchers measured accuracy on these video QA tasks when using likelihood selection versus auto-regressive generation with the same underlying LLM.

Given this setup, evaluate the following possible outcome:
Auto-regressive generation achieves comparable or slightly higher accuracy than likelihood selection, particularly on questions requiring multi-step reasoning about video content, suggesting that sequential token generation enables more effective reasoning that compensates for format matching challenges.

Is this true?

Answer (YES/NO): NO